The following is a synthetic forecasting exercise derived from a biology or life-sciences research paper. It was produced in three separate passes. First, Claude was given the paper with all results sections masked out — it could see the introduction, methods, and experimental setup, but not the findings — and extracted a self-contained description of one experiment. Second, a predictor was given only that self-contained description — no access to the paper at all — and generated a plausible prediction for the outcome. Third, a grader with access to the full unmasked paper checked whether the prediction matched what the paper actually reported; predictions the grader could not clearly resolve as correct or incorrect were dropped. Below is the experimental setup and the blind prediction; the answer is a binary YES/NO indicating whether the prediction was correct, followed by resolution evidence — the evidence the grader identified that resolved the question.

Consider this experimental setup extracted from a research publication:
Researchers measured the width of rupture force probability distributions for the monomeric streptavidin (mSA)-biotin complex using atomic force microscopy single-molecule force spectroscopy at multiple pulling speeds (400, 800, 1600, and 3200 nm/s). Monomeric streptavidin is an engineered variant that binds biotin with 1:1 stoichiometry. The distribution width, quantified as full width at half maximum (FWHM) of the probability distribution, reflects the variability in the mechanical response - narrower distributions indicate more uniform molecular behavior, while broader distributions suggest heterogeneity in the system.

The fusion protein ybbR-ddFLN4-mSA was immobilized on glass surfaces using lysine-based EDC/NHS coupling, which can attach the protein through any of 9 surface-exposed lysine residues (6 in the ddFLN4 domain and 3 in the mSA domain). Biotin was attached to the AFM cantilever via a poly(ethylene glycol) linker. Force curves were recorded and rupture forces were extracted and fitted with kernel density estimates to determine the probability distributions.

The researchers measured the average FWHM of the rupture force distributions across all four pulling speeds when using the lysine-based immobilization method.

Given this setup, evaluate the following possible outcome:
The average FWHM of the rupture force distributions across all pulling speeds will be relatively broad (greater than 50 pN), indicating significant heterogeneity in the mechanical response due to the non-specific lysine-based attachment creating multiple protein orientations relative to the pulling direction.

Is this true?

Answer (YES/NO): YES